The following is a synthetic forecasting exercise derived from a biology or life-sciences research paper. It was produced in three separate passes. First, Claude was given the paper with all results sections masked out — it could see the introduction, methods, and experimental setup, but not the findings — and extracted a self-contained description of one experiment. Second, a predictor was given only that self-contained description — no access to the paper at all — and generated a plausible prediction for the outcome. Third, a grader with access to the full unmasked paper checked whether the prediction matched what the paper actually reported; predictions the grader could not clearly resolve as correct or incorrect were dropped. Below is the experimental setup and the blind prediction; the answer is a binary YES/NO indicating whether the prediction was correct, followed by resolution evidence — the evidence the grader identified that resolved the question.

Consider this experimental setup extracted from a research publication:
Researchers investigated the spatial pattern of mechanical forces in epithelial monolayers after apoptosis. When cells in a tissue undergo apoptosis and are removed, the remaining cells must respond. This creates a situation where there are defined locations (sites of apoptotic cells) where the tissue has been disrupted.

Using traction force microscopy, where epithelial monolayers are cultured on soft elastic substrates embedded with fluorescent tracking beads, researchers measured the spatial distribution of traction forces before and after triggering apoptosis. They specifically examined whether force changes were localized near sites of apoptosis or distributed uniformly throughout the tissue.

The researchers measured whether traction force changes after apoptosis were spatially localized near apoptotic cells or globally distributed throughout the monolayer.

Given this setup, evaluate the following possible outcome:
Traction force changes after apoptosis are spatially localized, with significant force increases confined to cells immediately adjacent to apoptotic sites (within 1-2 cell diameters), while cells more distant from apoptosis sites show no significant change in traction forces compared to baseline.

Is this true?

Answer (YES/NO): NO